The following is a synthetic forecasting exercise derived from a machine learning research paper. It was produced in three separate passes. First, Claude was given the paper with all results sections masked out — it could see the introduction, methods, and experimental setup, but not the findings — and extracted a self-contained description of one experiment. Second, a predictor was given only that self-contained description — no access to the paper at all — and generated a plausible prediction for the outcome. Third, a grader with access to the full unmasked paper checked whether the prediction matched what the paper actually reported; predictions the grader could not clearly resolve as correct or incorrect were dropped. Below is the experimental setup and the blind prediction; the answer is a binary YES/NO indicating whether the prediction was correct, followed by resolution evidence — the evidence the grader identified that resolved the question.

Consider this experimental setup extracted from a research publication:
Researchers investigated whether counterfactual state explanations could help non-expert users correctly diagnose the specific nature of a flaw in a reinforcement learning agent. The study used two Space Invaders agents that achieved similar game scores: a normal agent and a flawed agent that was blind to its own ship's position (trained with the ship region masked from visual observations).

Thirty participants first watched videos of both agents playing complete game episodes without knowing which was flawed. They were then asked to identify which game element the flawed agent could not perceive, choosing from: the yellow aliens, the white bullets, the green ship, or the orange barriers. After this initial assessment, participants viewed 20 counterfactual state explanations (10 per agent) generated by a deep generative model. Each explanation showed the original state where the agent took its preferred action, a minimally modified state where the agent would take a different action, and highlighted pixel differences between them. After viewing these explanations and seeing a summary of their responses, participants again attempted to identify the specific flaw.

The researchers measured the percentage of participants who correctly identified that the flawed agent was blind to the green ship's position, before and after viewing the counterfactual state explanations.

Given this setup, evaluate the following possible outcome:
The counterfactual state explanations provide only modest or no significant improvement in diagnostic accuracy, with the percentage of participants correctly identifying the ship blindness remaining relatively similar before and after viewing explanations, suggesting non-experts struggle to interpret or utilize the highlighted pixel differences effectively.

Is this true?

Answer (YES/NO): NO